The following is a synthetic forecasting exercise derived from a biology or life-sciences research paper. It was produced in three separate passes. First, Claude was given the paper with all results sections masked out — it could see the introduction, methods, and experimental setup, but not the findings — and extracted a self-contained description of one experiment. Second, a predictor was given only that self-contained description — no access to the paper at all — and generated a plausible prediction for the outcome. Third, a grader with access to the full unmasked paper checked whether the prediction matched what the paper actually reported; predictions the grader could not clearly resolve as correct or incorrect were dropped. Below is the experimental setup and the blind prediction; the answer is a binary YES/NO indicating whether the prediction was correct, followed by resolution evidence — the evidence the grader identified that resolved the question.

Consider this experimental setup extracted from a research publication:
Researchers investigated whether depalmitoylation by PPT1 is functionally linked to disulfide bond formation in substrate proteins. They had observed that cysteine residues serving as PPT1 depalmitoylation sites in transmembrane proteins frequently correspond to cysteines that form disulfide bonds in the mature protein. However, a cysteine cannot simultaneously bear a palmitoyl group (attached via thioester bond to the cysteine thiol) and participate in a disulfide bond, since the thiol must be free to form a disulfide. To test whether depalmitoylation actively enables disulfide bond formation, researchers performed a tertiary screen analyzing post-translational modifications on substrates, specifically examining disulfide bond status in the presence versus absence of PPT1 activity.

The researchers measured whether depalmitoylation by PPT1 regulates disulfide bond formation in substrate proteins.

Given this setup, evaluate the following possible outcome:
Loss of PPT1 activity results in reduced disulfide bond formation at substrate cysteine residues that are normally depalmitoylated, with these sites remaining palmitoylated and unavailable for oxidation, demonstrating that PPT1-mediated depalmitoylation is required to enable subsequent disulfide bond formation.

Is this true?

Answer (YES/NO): YES